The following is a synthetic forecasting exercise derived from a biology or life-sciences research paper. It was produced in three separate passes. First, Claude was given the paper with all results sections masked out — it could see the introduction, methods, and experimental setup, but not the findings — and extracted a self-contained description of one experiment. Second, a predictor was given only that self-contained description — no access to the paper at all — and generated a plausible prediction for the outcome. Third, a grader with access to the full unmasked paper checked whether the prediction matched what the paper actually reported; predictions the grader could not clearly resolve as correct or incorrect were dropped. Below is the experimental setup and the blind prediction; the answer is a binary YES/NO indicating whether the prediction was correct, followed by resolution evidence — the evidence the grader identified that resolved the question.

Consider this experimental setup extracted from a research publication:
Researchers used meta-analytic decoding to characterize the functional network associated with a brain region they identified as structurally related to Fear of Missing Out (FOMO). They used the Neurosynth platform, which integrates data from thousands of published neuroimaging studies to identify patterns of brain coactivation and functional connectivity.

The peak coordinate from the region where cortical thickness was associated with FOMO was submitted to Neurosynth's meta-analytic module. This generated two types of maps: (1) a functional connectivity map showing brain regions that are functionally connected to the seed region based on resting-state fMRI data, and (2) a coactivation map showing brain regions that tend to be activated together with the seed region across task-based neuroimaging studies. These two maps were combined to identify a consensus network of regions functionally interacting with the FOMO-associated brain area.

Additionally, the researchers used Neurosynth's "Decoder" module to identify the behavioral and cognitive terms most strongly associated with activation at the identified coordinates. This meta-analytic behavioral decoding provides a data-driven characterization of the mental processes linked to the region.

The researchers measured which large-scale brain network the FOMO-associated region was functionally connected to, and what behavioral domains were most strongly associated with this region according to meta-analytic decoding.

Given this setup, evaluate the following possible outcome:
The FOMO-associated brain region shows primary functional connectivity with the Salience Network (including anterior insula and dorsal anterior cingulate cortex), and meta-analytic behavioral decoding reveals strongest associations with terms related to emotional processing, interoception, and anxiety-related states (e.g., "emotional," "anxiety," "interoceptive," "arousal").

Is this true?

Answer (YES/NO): NO